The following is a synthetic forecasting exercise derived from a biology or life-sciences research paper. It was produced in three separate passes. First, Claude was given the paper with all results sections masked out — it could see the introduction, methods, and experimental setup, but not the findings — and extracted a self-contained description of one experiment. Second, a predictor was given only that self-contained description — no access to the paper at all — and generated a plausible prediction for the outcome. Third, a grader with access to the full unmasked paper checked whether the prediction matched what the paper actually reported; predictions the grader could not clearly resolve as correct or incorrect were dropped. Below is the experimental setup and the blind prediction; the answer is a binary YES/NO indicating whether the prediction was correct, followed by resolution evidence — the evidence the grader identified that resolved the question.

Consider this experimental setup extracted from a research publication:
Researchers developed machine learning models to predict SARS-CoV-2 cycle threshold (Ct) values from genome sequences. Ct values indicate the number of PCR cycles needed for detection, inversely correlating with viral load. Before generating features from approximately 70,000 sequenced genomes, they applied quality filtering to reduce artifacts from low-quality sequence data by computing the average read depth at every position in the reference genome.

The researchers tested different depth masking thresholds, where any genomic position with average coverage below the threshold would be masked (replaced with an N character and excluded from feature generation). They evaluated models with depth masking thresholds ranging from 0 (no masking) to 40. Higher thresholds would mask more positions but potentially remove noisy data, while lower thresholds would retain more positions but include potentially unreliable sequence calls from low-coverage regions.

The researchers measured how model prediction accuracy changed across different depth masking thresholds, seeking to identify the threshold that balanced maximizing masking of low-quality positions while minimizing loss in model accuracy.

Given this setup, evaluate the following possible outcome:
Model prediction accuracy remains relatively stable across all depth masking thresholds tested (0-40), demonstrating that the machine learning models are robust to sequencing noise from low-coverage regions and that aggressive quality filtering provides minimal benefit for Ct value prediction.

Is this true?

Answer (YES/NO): NO